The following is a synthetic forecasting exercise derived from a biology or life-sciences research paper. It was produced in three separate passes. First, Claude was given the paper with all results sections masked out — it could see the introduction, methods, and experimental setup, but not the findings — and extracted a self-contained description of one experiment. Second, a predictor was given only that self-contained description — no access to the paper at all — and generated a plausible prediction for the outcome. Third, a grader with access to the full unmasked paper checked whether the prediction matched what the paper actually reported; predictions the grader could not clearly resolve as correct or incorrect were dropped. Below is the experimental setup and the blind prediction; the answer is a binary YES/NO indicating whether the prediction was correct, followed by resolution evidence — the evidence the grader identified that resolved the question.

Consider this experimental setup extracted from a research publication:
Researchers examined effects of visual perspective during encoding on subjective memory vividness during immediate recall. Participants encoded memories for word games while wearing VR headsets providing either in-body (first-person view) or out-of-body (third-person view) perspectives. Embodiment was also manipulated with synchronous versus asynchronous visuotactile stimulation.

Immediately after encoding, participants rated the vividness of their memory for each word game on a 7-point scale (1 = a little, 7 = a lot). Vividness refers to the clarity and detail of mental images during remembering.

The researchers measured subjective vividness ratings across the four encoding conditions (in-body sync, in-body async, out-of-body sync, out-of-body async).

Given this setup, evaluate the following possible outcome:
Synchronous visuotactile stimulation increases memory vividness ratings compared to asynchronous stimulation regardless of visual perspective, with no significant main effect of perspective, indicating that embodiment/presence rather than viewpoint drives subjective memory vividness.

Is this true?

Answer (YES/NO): NO